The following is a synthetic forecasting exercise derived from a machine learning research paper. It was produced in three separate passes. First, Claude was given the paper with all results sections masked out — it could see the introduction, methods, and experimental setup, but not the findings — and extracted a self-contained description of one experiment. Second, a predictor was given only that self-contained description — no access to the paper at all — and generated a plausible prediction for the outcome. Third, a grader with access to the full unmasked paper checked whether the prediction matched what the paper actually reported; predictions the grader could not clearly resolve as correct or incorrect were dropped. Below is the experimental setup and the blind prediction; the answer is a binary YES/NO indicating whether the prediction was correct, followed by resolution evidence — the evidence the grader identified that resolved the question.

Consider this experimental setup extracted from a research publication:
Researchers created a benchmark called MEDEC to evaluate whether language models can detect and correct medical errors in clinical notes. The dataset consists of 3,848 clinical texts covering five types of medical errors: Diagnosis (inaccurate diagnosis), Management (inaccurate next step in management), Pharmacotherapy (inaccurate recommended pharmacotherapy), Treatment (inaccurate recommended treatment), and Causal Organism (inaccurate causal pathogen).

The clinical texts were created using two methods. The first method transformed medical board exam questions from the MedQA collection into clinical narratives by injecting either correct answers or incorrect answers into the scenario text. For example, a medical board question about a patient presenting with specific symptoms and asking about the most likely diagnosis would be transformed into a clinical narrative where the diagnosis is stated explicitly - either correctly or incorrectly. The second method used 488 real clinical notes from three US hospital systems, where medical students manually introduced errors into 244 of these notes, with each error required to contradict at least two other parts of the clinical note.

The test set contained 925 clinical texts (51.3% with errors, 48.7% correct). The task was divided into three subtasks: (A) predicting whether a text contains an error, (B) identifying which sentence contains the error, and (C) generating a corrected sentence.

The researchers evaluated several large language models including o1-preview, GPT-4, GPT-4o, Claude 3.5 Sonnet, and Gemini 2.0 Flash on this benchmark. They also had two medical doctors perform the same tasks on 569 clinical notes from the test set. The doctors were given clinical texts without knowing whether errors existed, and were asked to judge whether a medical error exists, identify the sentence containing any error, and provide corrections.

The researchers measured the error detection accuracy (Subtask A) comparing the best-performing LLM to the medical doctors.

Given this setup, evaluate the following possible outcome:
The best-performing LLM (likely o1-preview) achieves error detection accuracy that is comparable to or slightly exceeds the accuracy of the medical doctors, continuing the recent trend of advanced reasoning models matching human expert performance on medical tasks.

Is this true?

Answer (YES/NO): NO